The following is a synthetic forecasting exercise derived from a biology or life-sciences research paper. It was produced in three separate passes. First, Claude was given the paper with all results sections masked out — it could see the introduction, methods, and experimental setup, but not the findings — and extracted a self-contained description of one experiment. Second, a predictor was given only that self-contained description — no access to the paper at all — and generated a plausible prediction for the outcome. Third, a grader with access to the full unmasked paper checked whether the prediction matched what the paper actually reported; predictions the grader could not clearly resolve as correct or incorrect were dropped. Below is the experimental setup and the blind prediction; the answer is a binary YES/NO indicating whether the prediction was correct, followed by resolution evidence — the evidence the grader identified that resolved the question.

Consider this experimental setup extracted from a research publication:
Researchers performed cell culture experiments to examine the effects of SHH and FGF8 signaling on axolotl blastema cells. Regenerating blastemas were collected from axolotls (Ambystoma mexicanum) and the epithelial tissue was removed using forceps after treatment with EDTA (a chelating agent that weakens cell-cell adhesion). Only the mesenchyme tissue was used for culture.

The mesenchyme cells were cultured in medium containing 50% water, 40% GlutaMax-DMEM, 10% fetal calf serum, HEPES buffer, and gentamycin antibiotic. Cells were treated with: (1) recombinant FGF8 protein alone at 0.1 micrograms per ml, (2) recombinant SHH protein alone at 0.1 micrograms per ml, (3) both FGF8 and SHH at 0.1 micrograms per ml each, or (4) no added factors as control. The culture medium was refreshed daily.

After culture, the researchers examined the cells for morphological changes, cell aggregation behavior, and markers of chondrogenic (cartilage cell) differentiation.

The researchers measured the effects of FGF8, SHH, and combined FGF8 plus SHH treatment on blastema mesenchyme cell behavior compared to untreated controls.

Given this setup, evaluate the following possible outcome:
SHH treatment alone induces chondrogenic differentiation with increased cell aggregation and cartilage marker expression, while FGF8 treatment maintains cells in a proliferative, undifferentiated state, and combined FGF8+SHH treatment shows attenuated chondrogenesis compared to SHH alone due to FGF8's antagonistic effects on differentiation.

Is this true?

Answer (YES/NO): NO